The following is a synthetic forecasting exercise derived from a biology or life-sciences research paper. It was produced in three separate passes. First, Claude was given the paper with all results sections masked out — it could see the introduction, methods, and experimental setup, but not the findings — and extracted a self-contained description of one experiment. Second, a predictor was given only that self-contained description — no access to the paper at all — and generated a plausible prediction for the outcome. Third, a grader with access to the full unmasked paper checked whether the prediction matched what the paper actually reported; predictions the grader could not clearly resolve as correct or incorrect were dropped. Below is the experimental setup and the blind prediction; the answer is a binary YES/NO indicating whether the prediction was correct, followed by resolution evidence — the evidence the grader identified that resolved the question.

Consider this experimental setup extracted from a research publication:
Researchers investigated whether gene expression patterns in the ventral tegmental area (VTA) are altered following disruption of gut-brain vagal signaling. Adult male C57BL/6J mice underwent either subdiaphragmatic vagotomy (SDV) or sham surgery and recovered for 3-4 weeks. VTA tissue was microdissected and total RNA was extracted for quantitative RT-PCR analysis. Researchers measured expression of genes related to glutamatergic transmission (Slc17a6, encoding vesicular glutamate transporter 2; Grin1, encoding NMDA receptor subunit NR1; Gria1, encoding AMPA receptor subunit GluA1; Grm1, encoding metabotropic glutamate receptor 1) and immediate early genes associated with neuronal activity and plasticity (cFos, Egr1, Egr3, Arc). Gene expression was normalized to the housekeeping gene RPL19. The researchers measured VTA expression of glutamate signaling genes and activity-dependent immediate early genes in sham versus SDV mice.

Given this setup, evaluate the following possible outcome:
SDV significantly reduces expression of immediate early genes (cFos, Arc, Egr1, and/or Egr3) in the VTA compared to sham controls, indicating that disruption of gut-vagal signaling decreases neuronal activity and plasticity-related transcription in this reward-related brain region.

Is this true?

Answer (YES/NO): YES